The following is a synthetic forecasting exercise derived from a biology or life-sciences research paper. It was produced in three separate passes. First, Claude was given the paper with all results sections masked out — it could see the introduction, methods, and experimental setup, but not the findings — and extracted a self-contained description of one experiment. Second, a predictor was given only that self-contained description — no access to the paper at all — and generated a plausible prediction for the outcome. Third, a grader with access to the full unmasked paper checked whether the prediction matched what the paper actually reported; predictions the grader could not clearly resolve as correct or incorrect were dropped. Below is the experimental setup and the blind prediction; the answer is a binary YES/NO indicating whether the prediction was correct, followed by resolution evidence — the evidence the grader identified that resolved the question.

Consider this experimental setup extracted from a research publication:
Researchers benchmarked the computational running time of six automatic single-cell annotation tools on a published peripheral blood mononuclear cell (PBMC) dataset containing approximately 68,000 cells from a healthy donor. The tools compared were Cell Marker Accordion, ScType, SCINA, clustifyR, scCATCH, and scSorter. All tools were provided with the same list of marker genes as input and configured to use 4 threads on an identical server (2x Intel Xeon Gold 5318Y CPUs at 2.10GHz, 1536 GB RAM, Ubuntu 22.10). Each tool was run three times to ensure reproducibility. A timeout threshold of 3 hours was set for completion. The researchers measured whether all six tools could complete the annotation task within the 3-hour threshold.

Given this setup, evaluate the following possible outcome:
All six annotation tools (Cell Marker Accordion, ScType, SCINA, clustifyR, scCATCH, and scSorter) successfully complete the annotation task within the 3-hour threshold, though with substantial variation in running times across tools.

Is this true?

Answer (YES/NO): NO